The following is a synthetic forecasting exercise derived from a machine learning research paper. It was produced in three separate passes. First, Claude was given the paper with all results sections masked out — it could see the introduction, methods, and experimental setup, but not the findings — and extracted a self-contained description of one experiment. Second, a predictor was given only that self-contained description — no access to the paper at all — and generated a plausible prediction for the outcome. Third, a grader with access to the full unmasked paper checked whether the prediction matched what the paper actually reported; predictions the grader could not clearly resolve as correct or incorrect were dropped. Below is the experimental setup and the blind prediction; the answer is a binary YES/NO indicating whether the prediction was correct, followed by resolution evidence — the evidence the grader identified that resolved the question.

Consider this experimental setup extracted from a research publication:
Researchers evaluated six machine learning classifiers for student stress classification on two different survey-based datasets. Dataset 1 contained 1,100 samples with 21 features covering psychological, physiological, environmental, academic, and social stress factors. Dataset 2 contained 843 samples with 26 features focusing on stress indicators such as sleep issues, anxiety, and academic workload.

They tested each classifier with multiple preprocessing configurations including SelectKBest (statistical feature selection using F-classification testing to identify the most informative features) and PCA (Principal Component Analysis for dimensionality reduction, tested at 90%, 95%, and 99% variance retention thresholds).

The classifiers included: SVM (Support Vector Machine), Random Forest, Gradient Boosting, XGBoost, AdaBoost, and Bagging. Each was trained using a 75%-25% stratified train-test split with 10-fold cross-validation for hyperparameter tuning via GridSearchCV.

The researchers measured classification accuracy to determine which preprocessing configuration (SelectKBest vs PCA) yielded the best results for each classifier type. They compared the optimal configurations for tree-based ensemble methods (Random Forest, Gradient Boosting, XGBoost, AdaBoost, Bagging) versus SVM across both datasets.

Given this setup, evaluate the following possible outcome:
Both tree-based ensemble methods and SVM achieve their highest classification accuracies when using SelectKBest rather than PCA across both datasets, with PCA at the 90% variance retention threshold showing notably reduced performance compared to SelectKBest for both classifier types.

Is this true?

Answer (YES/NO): NO